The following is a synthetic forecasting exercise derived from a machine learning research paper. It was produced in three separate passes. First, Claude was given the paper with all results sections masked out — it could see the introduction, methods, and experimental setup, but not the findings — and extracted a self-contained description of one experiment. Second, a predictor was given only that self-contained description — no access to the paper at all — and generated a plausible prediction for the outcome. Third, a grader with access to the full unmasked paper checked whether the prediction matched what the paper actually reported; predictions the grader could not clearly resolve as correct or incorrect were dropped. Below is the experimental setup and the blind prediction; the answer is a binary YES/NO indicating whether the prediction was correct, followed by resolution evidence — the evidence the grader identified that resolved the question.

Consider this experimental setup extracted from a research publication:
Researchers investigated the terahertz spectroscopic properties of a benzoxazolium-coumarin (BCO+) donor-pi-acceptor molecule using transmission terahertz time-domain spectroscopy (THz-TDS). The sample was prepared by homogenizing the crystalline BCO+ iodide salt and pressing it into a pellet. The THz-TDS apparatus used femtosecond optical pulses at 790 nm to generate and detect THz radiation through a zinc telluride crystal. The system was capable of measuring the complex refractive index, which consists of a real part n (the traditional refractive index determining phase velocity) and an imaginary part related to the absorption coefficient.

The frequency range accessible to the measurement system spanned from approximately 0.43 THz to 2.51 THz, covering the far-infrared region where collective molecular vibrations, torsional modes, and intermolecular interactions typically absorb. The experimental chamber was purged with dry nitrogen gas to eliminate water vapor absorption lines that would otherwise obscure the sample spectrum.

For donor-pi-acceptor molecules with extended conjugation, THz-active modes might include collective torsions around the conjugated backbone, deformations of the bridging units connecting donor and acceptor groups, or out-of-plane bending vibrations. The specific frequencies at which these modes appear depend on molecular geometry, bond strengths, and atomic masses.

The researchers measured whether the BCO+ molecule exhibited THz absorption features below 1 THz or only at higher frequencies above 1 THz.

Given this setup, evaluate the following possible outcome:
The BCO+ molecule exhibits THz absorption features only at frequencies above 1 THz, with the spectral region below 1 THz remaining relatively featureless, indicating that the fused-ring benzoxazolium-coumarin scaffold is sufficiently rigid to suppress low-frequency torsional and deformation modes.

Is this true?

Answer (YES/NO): NO